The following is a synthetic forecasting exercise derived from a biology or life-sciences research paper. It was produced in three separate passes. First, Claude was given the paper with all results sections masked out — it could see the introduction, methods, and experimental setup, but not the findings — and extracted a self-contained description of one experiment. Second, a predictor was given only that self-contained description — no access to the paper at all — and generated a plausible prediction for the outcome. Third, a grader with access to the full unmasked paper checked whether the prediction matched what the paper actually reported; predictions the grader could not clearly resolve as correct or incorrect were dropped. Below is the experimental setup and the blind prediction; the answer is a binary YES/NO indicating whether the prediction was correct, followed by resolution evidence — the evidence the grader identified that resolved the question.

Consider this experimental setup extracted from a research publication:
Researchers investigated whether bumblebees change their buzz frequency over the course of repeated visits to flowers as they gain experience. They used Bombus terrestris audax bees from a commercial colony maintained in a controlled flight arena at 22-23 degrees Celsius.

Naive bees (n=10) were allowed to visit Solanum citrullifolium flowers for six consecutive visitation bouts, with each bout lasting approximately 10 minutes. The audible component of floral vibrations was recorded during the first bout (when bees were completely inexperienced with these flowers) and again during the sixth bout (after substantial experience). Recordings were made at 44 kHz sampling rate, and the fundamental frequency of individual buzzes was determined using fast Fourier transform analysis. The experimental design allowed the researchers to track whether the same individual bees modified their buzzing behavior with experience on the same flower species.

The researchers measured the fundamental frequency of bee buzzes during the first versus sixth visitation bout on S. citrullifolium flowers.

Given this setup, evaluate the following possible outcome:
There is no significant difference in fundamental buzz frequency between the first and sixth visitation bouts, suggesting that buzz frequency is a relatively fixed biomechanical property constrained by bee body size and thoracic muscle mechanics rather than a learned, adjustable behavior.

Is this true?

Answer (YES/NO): NO